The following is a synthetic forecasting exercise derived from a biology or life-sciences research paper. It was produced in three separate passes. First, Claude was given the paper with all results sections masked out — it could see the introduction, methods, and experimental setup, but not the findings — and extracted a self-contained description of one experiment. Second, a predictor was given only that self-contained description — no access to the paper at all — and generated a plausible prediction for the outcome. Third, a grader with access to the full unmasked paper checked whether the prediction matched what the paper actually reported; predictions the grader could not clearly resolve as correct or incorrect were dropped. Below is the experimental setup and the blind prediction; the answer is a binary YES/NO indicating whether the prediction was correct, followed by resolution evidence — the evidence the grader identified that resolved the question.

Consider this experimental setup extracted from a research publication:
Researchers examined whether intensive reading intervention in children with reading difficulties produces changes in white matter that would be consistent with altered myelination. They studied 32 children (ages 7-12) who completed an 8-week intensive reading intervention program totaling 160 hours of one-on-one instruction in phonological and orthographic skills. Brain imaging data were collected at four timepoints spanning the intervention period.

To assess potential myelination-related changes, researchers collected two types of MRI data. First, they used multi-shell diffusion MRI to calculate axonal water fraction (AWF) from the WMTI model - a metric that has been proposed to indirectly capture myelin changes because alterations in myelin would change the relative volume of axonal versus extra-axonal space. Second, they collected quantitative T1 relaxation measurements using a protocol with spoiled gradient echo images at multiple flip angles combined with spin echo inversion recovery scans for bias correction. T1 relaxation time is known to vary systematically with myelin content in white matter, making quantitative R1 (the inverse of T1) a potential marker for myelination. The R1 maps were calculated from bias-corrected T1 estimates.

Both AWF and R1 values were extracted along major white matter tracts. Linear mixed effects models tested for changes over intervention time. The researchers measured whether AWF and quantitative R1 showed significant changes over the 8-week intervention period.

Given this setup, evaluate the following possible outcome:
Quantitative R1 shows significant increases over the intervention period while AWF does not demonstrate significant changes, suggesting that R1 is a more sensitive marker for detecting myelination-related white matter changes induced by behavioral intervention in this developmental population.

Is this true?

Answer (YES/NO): NO